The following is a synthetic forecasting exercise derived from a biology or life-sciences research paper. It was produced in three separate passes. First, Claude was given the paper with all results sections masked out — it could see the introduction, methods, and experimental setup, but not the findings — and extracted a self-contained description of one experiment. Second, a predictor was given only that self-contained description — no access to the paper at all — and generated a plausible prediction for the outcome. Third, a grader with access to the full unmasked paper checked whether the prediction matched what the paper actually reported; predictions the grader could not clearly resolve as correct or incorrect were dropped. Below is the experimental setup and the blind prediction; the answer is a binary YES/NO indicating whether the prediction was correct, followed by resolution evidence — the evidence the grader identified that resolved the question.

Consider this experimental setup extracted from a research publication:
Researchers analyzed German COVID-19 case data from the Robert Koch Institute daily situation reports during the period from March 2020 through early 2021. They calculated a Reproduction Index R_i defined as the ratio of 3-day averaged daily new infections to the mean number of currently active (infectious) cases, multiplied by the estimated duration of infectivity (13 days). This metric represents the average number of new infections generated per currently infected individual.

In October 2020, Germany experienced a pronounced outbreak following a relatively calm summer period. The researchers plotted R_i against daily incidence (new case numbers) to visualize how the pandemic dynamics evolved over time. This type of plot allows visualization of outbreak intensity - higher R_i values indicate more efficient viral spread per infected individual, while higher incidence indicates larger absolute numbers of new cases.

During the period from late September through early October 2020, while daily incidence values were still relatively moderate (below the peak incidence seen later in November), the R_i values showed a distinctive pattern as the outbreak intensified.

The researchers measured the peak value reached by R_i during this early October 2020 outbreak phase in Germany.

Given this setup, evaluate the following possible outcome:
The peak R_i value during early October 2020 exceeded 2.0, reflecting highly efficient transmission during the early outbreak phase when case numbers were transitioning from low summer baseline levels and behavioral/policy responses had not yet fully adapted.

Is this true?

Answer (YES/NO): YES